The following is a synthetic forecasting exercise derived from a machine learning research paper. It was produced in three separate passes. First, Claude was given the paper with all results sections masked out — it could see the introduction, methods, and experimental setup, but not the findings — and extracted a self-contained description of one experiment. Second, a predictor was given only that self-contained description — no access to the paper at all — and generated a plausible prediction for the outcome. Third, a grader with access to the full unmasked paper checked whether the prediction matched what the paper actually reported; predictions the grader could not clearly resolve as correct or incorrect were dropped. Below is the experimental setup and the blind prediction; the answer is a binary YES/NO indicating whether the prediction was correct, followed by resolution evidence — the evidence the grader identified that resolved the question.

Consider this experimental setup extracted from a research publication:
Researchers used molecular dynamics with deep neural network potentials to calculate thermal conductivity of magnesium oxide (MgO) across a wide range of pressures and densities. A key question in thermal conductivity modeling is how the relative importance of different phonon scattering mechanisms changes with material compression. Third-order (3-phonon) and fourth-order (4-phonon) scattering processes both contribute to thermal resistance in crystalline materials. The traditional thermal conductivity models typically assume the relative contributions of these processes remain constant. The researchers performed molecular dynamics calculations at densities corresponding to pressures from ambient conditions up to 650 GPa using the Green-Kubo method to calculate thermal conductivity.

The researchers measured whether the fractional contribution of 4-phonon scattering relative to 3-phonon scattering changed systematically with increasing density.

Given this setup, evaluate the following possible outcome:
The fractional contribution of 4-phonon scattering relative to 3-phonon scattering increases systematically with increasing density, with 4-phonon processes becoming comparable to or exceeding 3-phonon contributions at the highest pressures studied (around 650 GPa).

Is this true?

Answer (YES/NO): NO